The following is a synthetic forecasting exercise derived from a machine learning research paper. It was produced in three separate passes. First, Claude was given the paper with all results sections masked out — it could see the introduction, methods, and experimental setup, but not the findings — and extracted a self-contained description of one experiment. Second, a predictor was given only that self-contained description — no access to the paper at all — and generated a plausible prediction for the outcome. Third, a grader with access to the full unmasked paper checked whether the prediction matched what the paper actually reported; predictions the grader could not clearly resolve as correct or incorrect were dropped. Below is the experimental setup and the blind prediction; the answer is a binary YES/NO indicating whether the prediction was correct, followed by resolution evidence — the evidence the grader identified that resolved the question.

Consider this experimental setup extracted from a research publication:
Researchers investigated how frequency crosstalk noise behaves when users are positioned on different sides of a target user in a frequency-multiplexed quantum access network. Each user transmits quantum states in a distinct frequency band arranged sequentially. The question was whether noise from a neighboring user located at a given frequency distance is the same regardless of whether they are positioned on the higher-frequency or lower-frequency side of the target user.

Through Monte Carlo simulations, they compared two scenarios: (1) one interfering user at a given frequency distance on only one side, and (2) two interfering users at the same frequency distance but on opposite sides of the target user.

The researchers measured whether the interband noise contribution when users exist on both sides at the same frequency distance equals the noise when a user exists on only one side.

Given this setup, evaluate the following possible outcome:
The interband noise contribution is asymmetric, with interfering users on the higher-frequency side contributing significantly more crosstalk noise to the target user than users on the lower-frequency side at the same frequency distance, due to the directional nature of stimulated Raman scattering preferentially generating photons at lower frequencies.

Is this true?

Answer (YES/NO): NO